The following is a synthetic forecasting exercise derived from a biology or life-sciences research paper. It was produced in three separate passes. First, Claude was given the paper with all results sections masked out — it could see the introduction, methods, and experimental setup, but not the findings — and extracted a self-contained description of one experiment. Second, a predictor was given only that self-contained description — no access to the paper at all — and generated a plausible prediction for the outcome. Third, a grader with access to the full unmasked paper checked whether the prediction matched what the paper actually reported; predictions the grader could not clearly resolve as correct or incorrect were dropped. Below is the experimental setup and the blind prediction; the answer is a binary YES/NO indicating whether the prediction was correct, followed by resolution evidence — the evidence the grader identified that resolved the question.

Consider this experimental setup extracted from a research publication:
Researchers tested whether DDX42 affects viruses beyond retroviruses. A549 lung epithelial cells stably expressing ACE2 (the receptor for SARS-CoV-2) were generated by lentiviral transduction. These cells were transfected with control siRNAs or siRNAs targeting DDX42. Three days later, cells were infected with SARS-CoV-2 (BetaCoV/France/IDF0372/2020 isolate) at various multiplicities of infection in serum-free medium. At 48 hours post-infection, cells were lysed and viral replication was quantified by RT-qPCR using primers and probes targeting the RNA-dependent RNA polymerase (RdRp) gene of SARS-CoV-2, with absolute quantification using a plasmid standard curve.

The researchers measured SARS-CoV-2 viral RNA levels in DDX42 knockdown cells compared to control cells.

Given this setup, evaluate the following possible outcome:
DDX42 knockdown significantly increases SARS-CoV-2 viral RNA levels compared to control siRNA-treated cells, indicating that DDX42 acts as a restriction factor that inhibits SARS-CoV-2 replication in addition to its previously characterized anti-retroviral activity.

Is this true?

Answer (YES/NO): YES